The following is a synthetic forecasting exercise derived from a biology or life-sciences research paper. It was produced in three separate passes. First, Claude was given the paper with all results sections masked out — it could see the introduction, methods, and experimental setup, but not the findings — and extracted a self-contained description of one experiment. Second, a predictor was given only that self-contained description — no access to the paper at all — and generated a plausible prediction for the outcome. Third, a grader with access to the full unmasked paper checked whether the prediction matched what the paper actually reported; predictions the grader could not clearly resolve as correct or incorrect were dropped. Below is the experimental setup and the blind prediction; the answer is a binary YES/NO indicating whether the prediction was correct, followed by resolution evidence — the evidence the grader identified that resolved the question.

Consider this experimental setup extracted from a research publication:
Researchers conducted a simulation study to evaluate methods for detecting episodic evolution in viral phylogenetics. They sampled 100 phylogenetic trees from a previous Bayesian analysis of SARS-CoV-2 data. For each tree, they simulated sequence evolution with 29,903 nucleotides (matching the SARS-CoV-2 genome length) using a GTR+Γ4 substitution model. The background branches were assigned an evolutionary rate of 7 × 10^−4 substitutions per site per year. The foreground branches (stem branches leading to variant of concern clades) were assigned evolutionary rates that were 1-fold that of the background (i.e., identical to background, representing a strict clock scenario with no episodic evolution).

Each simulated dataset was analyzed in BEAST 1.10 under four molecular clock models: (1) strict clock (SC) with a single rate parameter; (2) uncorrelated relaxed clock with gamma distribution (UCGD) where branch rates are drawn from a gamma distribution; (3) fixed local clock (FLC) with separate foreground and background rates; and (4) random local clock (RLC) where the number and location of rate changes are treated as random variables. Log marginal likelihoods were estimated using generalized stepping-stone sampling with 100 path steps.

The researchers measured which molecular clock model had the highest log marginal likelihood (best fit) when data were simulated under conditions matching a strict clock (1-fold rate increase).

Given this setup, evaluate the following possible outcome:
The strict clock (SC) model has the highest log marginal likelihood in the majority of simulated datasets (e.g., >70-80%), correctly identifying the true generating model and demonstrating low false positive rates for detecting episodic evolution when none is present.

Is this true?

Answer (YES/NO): YES